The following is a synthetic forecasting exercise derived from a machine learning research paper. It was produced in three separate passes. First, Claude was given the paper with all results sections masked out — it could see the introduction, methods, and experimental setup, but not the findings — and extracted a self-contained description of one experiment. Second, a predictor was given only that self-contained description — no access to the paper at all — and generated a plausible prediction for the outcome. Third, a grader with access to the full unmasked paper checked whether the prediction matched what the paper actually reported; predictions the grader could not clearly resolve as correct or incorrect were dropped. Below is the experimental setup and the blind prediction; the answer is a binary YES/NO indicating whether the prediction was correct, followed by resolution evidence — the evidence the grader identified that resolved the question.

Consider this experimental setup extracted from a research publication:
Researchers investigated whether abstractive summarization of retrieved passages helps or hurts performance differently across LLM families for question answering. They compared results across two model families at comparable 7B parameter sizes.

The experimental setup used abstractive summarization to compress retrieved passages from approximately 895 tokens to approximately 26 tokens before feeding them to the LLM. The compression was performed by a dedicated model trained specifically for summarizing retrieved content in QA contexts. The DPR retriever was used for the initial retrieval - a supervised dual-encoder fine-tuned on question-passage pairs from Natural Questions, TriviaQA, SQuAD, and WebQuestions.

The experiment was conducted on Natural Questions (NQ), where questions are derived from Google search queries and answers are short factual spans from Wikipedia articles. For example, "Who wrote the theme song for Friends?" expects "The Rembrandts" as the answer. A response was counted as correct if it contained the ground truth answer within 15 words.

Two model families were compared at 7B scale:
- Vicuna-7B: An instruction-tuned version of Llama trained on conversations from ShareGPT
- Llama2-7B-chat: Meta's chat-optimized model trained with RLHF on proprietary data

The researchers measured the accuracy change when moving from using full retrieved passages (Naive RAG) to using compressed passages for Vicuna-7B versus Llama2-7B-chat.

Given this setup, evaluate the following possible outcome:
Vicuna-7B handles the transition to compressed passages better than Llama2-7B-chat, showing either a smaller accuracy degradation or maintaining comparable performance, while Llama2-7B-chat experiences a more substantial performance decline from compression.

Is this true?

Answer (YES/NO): YES